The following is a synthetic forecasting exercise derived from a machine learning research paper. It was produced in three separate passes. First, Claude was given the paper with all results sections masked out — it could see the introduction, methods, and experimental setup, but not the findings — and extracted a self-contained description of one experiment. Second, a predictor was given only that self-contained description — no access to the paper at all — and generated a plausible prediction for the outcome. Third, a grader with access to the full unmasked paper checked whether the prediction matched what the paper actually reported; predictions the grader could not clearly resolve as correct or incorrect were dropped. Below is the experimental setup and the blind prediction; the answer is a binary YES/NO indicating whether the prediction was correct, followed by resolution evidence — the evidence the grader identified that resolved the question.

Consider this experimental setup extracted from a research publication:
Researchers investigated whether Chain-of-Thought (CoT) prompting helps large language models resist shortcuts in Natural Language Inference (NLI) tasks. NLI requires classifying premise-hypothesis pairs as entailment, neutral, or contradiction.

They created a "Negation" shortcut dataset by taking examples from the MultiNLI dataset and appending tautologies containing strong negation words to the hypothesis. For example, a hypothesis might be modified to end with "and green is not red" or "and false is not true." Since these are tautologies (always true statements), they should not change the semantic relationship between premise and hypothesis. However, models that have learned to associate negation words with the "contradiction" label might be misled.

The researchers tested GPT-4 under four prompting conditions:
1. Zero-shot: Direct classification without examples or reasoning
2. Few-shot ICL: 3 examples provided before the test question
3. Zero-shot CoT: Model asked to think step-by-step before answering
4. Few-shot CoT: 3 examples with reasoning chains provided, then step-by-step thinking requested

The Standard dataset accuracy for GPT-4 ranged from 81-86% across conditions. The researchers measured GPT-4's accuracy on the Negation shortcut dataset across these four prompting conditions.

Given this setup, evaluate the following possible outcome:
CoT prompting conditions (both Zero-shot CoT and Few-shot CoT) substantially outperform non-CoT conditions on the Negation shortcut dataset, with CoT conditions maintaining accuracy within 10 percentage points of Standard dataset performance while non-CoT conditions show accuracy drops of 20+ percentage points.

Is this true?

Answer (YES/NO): NO